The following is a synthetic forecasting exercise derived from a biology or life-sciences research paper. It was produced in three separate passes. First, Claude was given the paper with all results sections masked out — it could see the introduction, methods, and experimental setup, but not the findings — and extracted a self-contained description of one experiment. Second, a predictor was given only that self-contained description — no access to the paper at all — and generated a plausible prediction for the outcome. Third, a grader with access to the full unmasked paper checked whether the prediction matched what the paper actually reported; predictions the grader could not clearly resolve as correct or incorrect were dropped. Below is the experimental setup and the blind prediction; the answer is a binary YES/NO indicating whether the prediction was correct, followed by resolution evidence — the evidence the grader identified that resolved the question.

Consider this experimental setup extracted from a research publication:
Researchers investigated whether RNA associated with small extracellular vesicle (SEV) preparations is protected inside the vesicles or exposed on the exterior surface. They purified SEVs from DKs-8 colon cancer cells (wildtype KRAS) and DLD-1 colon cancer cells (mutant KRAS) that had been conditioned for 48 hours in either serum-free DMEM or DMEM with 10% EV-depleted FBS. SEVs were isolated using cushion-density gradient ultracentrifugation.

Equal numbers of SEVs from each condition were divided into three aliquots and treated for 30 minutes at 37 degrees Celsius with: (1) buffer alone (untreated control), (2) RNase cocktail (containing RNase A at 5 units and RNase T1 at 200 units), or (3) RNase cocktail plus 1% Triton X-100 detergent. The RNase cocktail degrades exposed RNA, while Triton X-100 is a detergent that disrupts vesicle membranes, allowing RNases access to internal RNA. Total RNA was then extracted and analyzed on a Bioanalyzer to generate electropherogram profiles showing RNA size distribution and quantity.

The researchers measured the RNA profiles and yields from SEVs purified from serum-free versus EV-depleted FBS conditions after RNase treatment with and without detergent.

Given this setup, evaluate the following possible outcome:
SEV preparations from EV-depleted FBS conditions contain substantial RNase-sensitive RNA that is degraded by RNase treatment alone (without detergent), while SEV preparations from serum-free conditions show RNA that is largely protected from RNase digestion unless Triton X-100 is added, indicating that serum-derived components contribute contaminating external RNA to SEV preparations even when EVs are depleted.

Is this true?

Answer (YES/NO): YES